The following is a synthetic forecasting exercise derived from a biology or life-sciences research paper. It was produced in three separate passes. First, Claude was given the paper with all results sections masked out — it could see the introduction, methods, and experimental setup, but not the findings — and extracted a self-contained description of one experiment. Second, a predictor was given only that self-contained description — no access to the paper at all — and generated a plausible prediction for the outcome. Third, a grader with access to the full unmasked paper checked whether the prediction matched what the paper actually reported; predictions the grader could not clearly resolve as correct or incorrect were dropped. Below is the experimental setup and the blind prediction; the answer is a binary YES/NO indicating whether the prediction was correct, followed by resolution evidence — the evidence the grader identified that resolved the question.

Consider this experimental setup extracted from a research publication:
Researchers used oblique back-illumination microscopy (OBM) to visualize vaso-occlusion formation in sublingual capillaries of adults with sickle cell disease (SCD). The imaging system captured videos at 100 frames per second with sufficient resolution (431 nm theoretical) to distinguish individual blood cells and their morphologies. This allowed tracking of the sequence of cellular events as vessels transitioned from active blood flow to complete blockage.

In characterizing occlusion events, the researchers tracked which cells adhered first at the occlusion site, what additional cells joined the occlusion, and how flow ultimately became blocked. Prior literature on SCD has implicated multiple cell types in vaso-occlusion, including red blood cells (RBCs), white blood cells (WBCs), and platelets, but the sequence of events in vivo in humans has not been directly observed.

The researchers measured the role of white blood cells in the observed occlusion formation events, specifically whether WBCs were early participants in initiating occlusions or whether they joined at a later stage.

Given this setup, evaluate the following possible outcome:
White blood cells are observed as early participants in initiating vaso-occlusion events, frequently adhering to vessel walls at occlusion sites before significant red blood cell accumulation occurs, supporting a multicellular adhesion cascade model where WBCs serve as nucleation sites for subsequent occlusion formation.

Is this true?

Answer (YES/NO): NO